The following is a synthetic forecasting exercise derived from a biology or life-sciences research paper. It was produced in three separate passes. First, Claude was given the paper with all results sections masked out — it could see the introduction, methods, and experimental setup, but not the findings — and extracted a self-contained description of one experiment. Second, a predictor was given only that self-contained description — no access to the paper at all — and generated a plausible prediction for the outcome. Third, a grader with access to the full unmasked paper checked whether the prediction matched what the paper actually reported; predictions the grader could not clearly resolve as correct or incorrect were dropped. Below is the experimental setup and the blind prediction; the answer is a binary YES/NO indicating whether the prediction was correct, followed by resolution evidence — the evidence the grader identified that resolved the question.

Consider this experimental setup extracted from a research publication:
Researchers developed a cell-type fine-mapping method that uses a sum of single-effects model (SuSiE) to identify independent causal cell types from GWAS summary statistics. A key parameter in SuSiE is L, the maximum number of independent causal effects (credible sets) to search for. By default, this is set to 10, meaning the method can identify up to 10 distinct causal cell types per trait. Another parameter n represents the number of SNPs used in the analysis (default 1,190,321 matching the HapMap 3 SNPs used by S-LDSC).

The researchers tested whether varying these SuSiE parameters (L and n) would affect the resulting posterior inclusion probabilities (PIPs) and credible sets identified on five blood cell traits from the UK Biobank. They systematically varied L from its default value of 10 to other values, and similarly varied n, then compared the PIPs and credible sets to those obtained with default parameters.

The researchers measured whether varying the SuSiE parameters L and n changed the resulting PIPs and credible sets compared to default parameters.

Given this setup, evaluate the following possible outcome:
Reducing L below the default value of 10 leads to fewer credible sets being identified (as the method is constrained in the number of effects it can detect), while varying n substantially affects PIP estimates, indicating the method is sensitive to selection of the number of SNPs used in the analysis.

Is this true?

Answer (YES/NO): NO